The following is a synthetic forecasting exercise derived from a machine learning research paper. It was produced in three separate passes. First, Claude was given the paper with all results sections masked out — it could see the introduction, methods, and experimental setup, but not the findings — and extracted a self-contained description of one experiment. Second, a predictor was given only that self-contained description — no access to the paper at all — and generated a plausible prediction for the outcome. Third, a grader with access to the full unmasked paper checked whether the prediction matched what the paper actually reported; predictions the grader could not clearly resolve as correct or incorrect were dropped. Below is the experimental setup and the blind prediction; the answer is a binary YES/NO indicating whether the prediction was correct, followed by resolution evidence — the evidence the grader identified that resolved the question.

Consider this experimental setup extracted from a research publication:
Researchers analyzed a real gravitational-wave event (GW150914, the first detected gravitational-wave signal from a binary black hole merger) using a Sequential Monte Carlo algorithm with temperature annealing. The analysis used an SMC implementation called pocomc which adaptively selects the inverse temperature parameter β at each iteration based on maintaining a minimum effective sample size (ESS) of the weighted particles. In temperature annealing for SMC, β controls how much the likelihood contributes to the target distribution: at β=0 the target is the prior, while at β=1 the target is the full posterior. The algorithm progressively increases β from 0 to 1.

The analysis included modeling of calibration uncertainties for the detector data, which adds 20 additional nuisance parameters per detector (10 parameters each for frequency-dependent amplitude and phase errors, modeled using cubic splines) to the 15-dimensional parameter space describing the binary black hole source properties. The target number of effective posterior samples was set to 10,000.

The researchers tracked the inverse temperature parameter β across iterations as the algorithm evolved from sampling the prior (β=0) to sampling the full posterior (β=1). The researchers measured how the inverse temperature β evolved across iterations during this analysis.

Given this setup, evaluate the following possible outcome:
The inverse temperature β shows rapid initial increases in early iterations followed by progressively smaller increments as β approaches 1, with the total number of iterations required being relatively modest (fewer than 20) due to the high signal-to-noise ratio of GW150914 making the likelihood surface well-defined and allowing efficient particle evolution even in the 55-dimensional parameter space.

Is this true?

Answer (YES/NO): NO